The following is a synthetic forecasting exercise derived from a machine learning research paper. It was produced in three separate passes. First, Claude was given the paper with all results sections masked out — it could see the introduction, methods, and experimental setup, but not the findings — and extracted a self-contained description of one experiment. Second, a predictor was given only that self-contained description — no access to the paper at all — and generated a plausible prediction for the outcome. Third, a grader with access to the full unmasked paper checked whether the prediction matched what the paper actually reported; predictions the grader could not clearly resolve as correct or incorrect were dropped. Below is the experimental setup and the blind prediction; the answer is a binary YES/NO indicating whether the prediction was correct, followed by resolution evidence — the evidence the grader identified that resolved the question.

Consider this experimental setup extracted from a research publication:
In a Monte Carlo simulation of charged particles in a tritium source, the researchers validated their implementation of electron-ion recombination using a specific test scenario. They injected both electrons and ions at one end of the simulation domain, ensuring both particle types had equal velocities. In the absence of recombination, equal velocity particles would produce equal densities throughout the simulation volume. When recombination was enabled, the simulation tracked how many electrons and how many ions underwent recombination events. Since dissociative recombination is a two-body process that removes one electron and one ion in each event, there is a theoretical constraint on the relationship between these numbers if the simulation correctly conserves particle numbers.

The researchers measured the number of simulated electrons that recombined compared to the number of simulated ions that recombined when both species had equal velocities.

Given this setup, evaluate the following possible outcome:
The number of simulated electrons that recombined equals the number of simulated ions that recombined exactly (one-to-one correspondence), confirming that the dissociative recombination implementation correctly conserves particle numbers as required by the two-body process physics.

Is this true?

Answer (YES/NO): NO